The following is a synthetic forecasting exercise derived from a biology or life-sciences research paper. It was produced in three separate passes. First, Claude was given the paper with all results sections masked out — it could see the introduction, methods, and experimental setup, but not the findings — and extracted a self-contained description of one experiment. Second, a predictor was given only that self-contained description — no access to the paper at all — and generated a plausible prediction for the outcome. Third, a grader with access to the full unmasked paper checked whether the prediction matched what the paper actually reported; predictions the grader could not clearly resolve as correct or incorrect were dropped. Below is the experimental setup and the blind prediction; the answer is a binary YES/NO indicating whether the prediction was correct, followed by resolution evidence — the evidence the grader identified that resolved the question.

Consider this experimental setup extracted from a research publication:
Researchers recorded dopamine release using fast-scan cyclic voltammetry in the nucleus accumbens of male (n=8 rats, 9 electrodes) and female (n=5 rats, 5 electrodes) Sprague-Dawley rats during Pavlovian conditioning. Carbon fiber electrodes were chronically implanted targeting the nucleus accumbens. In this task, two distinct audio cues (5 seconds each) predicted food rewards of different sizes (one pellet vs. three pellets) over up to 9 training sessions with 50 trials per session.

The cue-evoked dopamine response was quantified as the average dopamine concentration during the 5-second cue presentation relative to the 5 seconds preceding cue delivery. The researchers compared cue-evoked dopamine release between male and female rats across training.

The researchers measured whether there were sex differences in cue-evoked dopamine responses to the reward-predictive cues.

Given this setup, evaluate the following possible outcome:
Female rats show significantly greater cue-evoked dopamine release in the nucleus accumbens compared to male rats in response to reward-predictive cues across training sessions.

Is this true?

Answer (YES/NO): NO